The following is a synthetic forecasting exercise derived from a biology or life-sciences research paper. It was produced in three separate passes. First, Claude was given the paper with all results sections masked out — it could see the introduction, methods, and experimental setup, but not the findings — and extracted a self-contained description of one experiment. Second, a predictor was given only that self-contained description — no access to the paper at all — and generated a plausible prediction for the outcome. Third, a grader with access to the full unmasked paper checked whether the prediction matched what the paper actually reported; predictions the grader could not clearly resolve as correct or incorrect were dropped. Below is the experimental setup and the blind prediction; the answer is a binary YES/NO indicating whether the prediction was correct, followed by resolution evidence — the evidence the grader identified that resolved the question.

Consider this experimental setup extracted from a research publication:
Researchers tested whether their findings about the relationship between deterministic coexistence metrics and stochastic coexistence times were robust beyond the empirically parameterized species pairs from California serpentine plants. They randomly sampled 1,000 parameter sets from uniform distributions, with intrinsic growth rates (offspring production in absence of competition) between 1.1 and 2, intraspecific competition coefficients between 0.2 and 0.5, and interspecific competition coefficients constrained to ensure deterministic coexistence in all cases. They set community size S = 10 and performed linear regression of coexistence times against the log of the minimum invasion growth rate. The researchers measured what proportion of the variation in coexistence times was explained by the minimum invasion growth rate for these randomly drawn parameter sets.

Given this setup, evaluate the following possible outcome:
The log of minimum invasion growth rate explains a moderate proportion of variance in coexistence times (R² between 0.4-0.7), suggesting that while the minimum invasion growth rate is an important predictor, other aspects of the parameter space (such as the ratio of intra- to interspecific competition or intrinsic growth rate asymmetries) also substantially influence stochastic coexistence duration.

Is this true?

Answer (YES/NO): NO